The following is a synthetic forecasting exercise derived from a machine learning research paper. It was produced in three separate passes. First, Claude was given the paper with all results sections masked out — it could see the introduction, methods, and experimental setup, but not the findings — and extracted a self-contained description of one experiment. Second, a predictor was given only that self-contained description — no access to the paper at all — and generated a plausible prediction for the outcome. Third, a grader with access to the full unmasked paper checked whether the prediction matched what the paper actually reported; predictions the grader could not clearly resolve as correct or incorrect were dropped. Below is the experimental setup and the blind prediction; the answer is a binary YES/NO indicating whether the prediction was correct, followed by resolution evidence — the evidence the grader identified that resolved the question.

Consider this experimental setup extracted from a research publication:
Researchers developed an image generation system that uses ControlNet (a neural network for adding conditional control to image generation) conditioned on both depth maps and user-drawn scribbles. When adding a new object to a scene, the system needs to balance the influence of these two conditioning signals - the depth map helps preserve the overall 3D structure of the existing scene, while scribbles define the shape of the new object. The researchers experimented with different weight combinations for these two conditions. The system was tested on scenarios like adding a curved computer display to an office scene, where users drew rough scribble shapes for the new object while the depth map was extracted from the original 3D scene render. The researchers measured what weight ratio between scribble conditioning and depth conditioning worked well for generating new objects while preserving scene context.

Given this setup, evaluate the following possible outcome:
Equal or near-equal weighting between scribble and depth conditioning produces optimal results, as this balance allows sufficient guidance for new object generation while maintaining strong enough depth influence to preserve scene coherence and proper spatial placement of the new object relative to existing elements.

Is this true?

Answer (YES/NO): NO